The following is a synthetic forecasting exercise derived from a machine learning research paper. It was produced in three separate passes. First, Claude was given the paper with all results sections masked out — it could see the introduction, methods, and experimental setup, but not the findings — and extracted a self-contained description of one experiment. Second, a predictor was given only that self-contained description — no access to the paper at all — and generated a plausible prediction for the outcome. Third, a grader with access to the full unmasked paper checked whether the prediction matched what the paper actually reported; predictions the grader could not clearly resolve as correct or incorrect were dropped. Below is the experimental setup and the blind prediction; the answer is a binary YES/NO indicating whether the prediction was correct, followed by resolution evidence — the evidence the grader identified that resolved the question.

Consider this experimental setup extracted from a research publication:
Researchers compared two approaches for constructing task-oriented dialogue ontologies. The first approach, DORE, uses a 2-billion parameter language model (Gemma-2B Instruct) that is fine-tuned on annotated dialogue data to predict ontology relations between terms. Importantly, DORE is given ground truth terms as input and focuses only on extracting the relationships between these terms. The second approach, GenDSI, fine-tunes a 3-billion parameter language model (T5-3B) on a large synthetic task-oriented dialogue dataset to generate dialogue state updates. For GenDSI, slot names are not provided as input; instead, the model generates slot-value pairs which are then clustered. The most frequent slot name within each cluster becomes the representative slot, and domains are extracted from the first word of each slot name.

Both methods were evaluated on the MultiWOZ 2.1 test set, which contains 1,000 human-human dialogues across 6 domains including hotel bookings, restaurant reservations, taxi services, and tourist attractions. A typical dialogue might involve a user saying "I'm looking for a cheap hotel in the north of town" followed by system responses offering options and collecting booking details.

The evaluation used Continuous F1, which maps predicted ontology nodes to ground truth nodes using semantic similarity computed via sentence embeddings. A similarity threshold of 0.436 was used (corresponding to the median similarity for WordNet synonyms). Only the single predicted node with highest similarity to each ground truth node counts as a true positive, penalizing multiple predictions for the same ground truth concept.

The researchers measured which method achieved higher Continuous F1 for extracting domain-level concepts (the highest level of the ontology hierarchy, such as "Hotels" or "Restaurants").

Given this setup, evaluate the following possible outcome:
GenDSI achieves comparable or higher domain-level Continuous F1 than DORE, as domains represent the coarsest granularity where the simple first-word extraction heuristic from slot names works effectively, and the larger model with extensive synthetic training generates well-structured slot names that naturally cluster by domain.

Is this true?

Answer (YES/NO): YES